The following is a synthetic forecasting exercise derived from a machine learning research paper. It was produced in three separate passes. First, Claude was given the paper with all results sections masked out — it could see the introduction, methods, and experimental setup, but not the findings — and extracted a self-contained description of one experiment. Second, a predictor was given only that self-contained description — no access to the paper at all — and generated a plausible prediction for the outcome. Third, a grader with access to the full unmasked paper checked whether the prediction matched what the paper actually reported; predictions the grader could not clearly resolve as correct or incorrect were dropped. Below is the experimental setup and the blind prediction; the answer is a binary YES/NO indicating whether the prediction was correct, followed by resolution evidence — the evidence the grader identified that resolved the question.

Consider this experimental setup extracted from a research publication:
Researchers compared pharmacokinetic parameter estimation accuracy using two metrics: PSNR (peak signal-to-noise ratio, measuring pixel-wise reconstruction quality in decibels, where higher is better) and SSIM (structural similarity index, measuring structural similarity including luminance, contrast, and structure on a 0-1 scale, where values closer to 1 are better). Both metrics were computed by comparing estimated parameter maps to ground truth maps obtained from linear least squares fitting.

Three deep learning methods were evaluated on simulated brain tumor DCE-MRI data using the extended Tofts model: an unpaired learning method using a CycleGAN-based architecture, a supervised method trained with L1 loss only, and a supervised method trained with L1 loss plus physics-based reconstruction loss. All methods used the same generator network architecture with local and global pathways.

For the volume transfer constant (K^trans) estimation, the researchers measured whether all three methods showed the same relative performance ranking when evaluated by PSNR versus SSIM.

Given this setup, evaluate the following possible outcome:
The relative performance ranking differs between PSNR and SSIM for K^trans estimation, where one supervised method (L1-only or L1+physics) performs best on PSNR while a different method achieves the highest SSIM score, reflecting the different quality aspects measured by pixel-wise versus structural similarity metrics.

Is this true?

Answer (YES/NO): NO